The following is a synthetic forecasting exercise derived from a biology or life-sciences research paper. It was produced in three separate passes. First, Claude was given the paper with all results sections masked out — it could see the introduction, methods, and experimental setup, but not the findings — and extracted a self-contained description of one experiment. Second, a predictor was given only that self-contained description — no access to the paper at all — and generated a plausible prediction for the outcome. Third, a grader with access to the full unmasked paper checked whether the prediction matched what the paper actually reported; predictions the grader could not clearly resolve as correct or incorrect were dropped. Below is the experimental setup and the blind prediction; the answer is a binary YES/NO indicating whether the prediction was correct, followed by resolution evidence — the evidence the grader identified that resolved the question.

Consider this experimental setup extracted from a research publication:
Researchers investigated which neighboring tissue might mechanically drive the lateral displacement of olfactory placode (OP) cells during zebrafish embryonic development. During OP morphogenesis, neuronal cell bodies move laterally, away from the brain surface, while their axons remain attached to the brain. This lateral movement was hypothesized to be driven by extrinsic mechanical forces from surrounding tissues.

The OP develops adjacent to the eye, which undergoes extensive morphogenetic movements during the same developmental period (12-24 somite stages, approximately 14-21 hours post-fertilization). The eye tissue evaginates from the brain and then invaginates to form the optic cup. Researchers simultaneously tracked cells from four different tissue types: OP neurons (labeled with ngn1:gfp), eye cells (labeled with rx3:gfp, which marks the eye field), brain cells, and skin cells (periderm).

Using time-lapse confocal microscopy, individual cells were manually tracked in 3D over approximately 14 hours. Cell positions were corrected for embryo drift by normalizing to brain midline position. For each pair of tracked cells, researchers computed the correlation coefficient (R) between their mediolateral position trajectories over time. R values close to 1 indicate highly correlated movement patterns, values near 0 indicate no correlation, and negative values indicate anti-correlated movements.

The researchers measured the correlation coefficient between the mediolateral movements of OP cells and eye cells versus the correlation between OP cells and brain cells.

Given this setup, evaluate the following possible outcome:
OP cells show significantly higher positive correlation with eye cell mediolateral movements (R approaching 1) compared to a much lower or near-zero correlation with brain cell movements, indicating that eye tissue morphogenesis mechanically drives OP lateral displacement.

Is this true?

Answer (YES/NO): YES